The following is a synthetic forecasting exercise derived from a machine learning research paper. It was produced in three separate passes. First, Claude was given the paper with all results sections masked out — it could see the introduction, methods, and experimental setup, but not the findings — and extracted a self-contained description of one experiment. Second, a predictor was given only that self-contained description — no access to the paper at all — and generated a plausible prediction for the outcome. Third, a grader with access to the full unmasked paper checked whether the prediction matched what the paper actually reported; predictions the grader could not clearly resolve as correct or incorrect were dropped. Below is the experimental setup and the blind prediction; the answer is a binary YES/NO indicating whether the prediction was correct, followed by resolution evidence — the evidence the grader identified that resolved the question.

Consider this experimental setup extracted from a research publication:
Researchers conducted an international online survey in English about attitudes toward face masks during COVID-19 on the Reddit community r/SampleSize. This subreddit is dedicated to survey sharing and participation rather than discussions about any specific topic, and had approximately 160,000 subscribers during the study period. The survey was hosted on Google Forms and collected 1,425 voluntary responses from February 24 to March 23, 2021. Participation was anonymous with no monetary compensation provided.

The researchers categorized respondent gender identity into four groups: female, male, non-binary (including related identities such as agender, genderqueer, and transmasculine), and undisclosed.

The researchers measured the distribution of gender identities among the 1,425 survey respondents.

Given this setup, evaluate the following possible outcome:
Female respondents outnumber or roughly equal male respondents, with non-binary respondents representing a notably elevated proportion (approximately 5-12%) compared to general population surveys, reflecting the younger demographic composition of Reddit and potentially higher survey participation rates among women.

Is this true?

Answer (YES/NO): NO